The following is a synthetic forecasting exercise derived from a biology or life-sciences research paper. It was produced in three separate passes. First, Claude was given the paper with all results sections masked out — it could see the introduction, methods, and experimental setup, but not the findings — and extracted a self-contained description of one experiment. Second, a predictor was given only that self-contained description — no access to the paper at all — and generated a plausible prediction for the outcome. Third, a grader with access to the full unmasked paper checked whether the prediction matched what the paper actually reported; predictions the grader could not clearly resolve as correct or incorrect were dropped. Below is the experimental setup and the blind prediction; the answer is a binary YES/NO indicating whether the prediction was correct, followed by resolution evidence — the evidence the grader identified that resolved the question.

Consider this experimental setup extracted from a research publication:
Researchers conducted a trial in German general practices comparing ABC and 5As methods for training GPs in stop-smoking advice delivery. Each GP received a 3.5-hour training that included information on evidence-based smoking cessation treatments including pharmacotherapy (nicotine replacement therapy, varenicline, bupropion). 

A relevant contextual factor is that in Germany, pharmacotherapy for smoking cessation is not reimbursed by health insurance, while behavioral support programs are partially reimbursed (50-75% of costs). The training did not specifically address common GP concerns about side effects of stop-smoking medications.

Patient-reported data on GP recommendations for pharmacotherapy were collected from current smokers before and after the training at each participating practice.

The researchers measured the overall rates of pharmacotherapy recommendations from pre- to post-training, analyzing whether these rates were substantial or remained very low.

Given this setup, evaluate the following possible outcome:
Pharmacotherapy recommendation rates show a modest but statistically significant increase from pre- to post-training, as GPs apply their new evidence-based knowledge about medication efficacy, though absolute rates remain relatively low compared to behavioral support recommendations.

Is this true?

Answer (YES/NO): NO